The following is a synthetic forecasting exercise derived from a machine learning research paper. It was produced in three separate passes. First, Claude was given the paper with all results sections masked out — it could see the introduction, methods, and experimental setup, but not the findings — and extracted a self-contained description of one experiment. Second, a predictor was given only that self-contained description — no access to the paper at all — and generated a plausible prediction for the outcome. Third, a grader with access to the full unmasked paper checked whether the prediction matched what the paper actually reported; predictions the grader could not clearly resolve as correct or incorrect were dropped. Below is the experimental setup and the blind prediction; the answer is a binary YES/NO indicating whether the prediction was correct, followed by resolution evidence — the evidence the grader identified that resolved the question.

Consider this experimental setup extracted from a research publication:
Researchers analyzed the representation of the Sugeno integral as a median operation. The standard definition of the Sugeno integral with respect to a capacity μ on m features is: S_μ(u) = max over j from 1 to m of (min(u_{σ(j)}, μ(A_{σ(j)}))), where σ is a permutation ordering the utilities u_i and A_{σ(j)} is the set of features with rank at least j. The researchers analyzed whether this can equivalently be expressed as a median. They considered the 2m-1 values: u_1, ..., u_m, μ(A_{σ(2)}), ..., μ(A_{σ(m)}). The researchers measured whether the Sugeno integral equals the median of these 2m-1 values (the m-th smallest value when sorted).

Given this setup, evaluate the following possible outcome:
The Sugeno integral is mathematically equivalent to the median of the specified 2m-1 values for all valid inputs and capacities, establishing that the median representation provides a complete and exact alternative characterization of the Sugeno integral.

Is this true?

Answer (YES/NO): YES